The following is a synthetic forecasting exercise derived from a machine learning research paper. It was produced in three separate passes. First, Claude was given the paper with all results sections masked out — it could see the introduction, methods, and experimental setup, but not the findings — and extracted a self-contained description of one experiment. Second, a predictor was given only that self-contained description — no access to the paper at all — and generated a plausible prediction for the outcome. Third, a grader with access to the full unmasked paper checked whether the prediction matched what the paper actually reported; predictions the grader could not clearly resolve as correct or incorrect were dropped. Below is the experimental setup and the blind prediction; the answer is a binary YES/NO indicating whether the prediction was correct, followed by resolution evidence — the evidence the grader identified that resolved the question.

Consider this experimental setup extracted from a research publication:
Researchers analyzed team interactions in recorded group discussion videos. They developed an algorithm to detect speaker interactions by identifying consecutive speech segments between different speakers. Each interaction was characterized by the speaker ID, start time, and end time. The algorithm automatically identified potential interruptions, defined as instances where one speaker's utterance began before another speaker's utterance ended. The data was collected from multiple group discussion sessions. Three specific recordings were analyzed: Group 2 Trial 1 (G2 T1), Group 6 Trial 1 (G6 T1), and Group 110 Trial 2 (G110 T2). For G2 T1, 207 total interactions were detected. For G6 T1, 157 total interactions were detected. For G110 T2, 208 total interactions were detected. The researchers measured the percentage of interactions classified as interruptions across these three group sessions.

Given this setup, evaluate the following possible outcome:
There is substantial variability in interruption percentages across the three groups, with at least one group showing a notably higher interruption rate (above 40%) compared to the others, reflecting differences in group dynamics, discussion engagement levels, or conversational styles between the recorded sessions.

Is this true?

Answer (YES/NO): NO